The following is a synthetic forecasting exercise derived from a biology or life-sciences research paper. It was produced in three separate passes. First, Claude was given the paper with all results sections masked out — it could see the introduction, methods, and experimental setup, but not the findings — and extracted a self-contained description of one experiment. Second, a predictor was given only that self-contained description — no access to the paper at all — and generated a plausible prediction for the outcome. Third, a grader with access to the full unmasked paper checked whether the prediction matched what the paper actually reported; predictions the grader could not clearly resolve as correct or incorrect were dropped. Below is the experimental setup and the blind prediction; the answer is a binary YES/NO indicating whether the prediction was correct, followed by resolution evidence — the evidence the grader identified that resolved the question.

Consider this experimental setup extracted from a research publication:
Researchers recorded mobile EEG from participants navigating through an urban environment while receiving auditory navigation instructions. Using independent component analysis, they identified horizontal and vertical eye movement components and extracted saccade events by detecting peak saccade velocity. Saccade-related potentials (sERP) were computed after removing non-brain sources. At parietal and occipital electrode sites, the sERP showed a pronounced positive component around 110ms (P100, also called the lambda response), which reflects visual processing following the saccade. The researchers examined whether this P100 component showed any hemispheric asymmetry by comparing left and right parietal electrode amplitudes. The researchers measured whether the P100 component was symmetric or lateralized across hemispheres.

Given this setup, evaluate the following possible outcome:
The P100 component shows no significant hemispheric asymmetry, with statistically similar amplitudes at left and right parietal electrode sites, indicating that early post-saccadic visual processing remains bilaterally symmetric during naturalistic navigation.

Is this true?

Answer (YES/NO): NO